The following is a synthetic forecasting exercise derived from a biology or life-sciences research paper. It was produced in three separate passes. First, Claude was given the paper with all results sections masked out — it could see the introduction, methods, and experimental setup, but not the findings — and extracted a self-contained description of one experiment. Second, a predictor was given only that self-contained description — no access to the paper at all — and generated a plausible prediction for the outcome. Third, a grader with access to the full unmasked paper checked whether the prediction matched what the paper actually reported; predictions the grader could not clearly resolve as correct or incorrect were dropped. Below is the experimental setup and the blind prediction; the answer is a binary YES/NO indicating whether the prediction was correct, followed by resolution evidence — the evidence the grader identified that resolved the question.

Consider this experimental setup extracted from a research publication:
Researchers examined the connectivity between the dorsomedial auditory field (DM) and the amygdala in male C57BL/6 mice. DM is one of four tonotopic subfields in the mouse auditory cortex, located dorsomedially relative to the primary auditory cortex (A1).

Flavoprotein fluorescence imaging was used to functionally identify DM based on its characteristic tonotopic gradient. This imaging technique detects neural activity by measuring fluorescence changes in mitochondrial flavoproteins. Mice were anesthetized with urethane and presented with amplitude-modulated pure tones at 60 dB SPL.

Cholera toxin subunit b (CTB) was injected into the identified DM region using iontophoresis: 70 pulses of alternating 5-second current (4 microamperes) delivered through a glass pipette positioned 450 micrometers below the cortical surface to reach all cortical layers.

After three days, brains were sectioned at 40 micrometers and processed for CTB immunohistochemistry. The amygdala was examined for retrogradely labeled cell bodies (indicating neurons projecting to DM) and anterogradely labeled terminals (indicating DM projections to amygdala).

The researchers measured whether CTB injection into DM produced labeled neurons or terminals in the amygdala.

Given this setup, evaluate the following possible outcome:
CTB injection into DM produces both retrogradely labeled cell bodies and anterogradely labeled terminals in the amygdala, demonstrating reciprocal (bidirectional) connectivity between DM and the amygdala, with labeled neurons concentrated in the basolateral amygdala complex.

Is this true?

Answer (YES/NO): NO